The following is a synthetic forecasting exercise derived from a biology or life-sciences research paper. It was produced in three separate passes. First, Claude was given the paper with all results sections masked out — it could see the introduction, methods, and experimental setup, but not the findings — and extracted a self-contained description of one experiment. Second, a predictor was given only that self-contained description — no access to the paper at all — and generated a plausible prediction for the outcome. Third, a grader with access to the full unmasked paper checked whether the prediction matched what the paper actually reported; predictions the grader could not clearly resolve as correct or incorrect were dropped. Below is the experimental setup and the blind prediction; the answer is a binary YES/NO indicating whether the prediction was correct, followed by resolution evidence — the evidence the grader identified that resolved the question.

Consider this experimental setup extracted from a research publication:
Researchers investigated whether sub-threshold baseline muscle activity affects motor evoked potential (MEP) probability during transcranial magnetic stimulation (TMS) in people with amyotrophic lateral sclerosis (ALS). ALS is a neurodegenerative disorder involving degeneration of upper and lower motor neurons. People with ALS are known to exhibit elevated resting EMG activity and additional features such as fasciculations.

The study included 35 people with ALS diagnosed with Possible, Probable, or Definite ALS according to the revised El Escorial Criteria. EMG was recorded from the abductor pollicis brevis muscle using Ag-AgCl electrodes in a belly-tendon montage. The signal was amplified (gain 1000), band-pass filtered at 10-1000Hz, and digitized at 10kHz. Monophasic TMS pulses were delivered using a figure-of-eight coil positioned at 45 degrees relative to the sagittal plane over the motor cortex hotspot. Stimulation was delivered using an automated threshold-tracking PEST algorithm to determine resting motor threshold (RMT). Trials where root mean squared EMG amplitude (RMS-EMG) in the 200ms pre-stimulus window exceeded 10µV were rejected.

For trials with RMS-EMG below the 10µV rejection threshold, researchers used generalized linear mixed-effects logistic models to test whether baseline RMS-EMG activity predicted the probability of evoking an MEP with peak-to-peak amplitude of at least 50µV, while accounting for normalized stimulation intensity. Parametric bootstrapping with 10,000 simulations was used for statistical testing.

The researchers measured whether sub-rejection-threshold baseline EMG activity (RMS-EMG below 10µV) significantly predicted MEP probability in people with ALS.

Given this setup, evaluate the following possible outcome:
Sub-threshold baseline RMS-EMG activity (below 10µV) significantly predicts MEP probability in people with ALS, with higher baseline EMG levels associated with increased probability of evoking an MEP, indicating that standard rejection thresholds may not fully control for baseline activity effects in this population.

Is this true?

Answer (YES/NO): YES